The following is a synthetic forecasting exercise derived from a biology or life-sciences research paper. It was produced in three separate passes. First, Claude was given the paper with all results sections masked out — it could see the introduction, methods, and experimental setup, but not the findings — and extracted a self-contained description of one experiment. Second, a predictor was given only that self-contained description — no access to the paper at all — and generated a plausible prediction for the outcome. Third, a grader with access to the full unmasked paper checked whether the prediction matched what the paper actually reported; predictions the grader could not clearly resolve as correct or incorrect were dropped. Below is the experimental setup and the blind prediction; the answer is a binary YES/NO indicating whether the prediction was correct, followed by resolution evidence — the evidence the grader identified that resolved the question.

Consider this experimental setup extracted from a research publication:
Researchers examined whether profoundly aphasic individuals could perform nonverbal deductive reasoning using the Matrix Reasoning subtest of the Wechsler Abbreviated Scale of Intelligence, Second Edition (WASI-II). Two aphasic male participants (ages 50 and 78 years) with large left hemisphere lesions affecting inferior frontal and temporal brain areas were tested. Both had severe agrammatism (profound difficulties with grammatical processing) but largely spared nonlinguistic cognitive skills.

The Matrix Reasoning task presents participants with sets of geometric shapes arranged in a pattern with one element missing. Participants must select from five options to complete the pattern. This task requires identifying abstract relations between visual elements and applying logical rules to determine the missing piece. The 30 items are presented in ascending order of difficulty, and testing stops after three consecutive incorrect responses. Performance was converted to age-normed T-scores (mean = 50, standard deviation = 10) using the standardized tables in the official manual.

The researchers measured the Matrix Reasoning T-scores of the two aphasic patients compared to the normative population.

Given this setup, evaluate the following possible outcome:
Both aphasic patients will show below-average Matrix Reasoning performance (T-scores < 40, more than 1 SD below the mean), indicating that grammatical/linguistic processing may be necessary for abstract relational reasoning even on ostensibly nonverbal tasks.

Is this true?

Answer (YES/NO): NO